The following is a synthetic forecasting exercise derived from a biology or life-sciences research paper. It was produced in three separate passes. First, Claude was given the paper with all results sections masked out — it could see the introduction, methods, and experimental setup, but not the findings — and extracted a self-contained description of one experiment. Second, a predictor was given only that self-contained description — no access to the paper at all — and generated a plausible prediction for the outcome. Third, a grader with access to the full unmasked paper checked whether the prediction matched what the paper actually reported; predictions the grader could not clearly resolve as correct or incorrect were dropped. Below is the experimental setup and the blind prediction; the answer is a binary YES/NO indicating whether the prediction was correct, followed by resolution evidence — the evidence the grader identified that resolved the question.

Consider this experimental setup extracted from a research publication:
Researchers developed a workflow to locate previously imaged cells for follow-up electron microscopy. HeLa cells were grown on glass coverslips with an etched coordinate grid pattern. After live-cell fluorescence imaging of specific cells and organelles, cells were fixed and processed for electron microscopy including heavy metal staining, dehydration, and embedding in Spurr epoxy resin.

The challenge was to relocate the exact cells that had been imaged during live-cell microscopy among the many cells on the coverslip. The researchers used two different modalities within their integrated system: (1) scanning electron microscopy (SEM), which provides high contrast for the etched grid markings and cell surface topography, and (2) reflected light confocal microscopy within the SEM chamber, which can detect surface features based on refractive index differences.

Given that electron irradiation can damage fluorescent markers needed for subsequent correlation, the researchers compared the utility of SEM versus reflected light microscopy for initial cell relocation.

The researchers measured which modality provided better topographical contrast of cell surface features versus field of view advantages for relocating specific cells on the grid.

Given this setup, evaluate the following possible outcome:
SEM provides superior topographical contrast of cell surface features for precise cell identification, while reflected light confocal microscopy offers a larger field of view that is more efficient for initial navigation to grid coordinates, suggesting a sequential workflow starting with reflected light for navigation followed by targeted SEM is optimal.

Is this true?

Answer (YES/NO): NO